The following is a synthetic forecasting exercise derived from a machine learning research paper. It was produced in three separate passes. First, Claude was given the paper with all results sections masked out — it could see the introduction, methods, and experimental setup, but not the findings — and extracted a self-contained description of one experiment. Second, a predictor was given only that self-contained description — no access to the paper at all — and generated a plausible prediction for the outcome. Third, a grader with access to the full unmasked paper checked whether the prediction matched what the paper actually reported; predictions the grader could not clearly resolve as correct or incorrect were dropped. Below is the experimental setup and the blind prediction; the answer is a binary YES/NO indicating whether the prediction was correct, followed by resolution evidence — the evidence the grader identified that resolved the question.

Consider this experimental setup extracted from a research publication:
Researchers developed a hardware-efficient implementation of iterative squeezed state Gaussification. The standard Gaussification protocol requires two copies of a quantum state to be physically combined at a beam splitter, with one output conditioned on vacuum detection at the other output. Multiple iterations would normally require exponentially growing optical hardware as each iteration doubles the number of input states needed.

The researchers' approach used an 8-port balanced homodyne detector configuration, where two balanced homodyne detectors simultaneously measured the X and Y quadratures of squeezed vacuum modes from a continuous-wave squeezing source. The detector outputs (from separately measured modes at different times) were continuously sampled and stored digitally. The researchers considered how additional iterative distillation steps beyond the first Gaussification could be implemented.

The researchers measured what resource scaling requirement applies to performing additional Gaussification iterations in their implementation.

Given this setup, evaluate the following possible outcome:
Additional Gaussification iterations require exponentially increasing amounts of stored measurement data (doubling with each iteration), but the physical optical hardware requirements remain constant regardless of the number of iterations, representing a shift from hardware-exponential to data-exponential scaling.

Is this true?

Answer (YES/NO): YES